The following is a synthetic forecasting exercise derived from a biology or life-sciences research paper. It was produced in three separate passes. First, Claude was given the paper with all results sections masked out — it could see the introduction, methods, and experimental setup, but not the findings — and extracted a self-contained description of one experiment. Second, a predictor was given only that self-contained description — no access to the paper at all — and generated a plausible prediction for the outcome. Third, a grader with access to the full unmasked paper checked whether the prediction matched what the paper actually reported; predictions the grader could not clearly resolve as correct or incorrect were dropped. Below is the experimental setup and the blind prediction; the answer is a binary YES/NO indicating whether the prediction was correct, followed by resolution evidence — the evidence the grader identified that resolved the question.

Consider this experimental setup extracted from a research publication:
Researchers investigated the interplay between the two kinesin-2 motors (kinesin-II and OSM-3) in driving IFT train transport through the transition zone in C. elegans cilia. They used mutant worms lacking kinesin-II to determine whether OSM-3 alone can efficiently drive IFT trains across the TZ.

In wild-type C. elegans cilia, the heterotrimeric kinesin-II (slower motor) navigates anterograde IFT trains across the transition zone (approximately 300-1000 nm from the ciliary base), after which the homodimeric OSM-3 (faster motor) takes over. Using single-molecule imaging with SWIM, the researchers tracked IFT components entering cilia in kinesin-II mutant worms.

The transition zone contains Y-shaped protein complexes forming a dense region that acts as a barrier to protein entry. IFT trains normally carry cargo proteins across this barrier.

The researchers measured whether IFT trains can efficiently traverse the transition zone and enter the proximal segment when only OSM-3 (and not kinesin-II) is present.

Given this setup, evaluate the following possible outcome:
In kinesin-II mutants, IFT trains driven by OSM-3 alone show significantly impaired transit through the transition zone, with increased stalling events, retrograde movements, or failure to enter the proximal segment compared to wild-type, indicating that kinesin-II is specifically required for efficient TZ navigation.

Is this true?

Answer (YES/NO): NO